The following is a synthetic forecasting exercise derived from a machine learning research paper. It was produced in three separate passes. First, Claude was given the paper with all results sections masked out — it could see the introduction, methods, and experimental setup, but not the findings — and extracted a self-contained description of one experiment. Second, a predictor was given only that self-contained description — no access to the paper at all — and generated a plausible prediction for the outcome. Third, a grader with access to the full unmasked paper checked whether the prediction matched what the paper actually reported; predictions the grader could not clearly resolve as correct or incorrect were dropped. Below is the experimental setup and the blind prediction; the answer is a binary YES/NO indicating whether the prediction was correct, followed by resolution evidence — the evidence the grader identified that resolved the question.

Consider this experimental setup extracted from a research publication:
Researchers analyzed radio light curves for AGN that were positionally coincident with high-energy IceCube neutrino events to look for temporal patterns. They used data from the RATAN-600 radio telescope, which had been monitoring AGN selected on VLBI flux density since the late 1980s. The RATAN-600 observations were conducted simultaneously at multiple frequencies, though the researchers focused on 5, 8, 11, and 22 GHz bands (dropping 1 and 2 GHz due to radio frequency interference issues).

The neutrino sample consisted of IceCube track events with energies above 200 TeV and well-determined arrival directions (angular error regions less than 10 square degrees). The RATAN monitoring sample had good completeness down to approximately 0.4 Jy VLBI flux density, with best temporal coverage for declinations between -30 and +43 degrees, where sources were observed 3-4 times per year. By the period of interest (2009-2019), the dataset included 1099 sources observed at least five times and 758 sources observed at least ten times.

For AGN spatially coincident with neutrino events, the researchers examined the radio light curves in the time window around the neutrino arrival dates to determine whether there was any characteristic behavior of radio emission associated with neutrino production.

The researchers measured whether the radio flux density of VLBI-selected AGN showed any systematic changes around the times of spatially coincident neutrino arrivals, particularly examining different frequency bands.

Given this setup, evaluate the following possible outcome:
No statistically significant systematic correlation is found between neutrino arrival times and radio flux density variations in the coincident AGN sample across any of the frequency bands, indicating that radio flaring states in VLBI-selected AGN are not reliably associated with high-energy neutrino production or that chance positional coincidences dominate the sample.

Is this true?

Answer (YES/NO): NO